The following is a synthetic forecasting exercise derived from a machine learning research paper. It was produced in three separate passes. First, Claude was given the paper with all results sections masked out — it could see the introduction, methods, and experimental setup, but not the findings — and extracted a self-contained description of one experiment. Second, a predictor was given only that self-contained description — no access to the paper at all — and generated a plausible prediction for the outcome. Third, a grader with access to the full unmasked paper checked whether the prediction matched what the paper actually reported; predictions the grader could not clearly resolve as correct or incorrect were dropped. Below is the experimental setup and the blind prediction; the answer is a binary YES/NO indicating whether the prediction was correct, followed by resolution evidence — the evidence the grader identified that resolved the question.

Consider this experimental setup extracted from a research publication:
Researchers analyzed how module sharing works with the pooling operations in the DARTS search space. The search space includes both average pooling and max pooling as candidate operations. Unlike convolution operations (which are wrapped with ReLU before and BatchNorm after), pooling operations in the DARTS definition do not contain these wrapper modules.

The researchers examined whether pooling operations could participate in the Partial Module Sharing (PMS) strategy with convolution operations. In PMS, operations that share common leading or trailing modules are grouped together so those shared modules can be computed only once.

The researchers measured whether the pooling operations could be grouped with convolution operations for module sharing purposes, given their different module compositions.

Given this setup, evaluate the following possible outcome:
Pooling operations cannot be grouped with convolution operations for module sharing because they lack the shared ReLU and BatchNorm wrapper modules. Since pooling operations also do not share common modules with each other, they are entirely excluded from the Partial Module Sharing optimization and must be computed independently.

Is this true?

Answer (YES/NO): YES